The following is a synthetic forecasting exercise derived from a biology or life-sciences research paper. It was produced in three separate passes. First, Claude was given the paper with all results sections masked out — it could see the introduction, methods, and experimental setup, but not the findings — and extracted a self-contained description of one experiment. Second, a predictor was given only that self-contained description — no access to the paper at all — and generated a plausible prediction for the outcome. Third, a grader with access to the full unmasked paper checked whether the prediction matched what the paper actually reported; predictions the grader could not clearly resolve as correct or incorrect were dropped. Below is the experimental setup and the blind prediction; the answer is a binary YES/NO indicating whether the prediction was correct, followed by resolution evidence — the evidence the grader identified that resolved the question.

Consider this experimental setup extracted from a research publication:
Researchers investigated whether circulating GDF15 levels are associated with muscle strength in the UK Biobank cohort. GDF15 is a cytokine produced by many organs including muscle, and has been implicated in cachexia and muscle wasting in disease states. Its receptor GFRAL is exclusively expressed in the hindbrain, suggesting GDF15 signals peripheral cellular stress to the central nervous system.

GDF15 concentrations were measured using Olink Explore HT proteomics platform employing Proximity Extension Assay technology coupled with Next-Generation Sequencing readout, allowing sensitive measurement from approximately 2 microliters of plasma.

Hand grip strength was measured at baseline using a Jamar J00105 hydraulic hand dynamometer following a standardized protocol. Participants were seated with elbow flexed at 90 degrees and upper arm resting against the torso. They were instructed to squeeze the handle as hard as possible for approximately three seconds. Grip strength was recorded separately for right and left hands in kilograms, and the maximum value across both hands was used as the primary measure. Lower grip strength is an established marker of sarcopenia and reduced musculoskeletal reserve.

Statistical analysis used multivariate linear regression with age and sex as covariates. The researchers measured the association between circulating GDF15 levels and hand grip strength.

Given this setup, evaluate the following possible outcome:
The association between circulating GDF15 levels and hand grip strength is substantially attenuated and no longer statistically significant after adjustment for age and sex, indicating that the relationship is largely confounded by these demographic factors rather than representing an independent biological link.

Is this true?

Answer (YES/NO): NO